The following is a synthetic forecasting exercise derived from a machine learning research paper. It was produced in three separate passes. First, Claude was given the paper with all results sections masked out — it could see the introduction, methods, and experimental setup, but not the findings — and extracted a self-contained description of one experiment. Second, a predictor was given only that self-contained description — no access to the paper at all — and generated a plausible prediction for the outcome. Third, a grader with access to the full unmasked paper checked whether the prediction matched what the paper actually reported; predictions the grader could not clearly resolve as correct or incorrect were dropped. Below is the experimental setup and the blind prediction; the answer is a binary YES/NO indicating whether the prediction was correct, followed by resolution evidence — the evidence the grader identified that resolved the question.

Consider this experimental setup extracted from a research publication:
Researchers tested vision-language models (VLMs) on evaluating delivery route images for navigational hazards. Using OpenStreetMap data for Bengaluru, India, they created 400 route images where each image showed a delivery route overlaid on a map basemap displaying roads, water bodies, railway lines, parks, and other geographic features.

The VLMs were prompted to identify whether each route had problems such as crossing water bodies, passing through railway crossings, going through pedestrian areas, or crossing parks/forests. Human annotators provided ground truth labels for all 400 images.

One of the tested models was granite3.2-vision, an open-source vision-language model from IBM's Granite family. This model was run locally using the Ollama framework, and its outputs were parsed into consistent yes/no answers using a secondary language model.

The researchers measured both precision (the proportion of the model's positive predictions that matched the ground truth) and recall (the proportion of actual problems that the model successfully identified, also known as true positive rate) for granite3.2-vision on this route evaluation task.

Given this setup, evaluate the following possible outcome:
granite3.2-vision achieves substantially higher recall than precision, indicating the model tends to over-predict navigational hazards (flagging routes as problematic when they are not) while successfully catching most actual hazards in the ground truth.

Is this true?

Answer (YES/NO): NO